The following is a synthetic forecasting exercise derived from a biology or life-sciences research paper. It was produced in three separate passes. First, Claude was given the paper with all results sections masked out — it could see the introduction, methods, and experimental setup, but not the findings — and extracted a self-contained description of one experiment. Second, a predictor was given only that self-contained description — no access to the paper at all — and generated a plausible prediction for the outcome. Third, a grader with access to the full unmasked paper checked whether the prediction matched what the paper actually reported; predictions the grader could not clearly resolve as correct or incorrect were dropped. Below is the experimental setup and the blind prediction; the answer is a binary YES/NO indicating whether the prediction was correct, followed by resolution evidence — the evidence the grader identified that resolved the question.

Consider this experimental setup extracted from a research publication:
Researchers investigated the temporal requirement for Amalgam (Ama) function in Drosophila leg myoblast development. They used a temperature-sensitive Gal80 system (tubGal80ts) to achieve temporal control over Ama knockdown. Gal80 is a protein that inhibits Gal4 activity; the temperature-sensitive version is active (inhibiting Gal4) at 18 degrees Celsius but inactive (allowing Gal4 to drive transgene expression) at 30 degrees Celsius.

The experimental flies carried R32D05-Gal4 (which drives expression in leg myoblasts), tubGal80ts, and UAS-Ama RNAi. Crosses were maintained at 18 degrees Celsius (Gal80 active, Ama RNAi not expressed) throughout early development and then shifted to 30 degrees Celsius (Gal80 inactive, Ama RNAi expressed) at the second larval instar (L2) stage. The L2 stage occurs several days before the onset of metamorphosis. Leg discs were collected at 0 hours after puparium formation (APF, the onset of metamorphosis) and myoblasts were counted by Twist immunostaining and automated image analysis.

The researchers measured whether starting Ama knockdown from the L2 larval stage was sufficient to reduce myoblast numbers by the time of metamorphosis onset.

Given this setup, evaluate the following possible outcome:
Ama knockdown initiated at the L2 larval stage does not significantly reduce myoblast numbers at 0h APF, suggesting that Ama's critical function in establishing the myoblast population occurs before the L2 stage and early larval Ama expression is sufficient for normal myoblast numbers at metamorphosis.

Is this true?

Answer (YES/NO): NO